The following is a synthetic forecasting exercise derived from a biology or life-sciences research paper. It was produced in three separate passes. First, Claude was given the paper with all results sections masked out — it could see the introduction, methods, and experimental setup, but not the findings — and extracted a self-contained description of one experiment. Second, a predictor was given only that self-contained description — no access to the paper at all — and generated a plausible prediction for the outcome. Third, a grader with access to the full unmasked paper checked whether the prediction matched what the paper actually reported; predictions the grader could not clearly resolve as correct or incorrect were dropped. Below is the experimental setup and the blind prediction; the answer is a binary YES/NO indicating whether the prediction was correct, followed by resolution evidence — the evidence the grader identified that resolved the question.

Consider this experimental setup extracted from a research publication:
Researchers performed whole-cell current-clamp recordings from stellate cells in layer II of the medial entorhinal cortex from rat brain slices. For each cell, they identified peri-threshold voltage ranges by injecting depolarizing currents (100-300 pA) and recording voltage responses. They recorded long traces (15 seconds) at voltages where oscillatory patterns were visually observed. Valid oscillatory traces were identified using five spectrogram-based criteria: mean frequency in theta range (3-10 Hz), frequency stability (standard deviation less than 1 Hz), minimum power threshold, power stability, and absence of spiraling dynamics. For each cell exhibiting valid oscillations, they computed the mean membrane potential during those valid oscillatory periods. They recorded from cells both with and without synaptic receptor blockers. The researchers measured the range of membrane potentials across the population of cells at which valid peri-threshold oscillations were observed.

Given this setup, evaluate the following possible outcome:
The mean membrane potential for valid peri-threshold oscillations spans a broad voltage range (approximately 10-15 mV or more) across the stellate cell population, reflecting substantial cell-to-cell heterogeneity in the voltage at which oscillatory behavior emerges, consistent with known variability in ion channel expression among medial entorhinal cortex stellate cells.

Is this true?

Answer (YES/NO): YES